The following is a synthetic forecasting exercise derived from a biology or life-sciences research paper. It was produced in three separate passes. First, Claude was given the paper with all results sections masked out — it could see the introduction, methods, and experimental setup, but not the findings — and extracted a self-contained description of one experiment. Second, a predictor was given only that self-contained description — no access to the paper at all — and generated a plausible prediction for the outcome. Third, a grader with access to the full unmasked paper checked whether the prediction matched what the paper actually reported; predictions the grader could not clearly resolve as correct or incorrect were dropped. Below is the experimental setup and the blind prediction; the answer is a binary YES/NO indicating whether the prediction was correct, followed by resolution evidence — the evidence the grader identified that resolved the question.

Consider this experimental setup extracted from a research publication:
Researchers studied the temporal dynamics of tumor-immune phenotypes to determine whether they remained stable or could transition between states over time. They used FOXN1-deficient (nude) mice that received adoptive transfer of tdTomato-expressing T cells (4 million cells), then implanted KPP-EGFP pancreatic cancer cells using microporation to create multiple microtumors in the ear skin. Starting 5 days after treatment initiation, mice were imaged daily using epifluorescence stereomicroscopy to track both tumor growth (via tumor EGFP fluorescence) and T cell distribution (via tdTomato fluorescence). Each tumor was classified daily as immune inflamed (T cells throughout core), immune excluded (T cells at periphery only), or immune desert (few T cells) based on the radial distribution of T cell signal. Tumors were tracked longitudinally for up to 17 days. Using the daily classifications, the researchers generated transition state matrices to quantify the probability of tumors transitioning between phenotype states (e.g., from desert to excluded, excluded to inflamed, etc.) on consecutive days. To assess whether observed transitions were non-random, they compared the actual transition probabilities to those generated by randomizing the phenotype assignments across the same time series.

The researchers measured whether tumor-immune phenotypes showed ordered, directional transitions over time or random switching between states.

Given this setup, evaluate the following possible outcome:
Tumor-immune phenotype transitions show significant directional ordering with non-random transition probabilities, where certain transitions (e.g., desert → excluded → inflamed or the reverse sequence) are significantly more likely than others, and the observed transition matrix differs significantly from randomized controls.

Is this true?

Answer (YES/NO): YES